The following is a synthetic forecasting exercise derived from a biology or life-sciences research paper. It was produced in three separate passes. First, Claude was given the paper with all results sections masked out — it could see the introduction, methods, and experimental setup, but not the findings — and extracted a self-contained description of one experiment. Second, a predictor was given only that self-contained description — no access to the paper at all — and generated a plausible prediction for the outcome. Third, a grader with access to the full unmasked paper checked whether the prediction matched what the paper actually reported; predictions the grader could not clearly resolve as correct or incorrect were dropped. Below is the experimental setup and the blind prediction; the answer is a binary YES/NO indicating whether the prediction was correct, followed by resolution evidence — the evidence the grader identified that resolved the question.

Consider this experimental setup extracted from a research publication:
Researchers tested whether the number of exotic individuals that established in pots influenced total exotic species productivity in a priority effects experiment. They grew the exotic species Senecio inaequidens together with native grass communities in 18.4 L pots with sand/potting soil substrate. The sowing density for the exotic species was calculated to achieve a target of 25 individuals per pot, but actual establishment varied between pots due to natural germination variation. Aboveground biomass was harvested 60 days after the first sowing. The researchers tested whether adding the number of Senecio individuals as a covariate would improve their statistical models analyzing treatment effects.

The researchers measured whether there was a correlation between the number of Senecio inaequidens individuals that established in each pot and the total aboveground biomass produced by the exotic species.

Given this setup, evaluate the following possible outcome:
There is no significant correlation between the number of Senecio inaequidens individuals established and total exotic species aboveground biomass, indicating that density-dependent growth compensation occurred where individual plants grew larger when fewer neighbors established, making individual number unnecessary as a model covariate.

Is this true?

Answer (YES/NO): NO